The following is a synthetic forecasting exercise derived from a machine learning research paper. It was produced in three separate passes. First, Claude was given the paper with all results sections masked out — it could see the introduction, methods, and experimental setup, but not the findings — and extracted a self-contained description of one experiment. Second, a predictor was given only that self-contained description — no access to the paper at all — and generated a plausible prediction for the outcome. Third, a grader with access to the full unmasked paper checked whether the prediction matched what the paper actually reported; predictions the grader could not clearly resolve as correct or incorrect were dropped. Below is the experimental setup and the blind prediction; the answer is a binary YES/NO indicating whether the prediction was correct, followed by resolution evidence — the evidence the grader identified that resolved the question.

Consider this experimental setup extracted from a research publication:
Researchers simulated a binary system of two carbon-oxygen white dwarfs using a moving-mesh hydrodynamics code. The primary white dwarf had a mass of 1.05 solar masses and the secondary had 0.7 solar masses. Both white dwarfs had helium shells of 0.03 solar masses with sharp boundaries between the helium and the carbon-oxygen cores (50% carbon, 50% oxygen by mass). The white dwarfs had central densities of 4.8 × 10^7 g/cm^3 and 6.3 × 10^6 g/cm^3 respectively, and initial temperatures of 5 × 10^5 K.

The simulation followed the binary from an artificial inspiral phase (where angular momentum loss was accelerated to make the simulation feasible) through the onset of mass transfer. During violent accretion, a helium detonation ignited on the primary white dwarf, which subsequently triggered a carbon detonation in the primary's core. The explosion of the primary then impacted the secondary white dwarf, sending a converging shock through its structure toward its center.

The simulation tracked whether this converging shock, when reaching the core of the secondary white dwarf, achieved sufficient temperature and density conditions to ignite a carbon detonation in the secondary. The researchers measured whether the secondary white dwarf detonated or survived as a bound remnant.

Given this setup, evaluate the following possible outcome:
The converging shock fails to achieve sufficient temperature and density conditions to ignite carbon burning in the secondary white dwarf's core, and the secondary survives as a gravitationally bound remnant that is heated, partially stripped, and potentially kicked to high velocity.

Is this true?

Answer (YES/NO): YES